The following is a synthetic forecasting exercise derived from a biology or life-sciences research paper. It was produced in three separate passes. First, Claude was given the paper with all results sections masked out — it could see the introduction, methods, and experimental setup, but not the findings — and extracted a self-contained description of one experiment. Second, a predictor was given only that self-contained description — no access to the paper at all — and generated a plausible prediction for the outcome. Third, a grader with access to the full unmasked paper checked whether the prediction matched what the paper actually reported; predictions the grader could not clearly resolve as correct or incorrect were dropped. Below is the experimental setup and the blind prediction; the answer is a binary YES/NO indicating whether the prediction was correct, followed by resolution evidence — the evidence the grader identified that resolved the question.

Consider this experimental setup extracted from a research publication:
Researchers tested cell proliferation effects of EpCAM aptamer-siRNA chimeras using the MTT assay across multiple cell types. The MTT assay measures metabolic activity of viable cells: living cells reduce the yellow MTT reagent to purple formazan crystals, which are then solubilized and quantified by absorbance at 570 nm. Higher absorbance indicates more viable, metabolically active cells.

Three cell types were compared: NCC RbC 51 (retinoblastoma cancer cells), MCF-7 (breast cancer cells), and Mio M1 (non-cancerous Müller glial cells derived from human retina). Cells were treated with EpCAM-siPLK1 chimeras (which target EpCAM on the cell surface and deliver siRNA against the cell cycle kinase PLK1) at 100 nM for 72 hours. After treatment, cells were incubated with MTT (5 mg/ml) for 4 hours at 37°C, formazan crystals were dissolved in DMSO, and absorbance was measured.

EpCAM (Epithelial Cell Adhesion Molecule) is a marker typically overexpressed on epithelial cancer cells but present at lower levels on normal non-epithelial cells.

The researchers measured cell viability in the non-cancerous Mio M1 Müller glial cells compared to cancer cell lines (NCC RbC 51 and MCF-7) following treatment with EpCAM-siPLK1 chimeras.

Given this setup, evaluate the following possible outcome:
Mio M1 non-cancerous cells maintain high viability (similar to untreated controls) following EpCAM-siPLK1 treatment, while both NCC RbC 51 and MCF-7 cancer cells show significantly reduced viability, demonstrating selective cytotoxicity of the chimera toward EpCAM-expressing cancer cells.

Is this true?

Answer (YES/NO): YES